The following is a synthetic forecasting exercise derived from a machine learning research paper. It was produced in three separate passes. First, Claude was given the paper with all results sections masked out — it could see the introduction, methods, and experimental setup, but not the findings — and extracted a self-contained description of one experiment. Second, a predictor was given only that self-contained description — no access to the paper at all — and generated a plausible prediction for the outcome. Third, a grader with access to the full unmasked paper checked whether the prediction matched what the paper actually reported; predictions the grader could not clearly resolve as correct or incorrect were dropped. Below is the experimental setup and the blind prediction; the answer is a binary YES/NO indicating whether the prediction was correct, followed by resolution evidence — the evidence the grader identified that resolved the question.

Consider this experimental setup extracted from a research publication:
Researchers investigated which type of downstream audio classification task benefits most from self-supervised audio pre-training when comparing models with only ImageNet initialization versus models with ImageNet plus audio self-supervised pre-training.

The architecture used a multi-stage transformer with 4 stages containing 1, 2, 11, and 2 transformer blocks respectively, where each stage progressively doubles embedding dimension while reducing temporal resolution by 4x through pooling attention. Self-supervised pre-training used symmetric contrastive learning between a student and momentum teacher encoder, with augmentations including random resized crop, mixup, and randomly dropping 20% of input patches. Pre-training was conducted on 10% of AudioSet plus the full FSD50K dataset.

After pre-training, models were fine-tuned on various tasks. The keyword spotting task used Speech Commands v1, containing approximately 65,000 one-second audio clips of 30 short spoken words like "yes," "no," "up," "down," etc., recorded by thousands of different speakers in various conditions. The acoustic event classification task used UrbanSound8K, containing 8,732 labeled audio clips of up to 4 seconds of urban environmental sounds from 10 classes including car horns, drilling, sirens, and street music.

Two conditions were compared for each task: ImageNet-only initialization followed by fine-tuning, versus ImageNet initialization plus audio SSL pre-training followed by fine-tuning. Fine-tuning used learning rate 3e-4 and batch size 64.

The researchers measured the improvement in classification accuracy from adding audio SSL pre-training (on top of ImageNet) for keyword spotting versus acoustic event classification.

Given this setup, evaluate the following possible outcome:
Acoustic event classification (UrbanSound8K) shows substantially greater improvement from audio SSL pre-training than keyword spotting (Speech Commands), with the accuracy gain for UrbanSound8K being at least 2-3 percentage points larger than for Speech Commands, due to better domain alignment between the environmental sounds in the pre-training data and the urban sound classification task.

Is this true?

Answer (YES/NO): YES